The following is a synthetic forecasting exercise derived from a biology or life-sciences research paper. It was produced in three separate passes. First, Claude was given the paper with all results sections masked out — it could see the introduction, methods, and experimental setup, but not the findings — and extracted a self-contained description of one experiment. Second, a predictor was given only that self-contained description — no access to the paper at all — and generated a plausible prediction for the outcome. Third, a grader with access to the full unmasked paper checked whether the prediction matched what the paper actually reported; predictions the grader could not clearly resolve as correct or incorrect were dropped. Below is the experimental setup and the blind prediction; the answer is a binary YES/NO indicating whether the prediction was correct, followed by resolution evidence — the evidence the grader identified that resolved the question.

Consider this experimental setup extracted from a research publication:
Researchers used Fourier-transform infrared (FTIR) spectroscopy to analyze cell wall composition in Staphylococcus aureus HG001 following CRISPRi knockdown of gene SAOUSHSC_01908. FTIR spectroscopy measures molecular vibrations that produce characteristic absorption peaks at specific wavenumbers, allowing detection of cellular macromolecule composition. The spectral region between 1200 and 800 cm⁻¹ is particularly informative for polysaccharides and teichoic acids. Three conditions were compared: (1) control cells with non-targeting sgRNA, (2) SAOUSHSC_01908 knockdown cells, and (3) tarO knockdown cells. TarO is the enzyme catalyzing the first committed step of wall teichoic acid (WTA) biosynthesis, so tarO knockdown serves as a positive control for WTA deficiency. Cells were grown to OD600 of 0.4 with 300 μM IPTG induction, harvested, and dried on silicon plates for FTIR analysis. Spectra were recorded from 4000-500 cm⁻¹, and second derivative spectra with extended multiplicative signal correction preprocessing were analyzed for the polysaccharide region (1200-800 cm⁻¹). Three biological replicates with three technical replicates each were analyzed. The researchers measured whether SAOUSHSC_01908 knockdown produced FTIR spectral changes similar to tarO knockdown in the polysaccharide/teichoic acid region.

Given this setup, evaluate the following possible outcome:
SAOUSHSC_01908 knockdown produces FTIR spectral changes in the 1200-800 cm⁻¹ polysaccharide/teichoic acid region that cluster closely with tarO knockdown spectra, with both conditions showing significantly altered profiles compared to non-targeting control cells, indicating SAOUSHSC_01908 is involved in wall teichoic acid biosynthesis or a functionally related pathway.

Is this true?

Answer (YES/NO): NO